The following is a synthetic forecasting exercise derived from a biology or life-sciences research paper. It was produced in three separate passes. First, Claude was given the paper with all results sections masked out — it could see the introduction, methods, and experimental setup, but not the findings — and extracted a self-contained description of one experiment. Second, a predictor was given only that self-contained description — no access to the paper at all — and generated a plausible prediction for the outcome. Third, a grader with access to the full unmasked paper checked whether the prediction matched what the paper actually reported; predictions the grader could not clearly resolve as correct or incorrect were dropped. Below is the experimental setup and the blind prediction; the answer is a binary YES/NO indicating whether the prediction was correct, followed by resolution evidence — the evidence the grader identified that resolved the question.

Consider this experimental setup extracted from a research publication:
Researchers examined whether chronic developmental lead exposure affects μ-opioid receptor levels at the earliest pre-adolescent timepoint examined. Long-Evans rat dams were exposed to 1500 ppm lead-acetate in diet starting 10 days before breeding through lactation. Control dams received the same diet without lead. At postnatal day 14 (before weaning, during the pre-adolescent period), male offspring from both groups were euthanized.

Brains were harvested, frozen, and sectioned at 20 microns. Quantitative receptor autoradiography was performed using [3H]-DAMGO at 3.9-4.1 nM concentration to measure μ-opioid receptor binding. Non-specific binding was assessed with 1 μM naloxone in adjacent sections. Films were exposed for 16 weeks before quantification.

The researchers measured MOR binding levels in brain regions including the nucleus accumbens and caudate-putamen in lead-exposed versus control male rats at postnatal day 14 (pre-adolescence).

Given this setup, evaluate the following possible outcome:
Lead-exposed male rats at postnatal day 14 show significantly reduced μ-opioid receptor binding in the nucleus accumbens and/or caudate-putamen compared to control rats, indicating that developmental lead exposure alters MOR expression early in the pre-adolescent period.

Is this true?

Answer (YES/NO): NO